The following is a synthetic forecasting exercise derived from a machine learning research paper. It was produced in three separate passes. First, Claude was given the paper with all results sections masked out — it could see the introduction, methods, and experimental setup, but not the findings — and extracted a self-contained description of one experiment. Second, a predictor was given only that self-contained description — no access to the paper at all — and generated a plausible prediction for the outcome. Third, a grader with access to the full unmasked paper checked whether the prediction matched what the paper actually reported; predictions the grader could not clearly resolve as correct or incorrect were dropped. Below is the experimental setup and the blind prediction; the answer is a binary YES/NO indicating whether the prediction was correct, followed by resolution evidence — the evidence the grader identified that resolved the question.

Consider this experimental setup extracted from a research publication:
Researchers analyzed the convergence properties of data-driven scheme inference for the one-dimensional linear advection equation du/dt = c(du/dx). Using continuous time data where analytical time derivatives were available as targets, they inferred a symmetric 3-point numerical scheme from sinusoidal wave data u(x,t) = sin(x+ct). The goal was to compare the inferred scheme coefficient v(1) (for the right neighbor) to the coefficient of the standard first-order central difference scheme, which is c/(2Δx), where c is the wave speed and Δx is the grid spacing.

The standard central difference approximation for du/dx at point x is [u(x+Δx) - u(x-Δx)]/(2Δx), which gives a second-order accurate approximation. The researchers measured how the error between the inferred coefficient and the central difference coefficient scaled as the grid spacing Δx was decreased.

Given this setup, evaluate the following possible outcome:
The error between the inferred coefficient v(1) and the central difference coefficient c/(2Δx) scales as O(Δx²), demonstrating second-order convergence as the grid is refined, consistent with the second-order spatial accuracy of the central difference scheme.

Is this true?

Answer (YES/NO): NO